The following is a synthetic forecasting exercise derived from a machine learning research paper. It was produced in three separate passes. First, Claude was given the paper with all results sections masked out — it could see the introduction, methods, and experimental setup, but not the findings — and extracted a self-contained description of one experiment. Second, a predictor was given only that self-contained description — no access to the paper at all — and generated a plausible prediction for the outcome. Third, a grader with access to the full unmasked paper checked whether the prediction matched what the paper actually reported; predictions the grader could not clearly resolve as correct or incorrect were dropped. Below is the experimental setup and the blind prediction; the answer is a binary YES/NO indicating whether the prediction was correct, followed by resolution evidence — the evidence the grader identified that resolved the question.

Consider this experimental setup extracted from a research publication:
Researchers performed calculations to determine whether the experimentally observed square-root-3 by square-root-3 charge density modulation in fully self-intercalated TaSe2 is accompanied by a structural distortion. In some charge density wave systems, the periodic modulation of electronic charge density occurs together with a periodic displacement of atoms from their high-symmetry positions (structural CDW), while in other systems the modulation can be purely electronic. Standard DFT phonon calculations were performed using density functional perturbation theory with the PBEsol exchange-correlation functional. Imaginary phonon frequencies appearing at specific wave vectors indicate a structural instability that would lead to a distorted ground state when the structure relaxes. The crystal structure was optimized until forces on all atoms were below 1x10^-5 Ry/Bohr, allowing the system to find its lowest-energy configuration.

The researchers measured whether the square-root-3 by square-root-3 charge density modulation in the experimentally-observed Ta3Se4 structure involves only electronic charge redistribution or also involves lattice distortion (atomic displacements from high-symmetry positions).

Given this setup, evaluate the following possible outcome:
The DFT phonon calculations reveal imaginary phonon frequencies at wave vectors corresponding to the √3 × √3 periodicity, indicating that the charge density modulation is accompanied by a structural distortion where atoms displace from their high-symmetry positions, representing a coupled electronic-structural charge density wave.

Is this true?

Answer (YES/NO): YES